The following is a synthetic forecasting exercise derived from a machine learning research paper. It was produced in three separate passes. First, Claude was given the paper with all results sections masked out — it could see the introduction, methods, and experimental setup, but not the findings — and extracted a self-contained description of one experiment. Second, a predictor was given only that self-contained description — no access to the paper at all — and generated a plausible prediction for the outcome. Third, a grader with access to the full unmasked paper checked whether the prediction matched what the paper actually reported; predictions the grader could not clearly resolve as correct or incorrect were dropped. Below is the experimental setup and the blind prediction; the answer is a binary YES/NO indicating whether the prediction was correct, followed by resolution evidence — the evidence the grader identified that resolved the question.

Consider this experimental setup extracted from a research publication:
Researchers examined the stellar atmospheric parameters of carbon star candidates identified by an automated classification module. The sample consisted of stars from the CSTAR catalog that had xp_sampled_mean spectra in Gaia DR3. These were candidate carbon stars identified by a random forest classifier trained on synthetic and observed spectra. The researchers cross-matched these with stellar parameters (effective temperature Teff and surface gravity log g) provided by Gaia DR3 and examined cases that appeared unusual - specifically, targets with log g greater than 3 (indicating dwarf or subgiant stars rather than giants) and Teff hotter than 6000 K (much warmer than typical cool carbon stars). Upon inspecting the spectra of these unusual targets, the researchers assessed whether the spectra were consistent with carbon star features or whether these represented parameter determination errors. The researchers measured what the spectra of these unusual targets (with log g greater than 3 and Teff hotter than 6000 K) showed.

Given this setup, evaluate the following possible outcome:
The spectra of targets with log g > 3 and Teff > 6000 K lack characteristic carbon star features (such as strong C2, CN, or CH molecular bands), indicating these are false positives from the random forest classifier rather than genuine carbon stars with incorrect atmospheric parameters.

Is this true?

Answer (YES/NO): NO